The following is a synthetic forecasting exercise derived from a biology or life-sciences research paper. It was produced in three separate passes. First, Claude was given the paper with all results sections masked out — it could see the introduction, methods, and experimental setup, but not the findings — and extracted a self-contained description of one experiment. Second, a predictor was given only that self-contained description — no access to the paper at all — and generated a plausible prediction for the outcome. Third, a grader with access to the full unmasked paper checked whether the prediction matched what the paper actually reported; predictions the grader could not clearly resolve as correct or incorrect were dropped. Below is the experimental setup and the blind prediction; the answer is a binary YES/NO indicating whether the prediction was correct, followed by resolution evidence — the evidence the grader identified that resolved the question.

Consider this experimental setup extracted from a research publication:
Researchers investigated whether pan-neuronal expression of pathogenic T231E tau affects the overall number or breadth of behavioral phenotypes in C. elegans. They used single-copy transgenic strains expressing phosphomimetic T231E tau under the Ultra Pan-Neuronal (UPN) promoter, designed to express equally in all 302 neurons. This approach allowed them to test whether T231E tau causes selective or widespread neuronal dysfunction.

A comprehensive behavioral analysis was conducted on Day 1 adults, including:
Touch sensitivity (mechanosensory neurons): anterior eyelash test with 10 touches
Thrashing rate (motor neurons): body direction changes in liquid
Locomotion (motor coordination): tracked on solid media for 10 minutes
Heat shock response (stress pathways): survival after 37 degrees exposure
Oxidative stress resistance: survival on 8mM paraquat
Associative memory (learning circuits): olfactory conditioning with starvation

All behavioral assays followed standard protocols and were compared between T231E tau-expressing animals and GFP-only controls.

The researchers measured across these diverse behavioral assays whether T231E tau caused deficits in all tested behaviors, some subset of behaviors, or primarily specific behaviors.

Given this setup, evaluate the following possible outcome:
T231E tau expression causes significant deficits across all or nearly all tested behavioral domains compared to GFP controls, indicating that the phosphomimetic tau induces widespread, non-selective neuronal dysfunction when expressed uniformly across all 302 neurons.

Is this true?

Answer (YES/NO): NO